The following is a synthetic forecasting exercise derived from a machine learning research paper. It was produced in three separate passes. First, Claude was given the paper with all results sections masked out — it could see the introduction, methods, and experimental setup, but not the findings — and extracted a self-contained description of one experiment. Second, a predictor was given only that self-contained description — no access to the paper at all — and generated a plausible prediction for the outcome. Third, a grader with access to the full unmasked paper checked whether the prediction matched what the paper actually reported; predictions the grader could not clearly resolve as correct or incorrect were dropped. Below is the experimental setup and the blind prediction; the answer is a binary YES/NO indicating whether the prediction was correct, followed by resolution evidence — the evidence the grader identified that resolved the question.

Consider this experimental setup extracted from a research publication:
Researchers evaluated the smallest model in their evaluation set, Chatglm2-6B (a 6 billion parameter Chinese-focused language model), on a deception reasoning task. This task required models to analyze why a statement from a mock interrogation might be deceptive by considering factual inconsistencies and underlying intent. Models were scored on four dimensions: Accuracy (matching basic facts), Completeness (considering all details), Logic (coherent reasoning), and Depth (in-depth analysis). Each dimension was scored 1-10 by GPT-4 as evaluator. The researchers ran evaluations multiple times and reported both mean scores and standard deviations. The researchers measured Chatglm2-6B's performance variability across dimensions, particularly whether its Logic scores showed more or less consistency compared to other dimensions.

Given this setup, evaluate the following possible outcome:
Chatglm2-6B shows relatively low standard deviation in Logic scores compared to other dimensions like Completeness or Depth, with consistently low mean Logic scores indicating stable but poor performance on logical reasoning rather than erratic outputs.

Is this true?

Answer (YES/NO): NO